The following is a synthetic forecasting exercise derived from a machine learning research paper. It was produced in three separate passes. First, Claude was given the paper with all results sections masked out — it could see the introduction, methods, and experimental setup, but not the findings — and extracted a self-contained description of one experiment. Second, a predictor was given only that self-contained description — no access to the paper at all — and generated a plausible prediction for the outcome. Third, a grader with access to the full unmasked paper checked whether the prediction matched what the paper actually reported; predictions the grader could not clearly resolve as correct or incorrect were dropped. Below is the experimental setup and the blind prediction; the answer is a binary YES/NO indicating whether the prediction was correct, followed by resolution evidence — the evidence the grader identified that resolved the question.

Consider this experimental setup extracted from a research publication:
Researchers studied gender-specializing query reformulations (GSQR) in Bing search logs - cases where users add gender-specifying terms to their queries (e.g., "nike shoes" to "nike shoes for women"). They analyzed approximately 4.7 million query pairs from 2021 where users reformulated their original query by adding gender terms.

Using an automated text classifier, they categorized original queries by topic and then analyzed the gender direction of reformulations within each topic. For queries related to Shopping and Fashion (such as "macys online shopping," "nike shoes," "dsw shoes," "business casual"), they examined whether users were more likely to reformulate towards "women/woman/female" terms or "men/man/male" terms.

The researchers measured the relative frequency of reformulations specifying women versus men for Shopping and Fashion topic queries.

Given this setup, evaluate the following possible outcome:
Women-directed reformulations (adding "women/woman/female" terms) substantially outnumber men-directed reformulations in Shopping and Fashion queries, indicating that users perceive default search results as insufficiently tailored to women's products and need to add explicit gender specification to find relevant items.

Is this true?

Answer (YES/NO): NO